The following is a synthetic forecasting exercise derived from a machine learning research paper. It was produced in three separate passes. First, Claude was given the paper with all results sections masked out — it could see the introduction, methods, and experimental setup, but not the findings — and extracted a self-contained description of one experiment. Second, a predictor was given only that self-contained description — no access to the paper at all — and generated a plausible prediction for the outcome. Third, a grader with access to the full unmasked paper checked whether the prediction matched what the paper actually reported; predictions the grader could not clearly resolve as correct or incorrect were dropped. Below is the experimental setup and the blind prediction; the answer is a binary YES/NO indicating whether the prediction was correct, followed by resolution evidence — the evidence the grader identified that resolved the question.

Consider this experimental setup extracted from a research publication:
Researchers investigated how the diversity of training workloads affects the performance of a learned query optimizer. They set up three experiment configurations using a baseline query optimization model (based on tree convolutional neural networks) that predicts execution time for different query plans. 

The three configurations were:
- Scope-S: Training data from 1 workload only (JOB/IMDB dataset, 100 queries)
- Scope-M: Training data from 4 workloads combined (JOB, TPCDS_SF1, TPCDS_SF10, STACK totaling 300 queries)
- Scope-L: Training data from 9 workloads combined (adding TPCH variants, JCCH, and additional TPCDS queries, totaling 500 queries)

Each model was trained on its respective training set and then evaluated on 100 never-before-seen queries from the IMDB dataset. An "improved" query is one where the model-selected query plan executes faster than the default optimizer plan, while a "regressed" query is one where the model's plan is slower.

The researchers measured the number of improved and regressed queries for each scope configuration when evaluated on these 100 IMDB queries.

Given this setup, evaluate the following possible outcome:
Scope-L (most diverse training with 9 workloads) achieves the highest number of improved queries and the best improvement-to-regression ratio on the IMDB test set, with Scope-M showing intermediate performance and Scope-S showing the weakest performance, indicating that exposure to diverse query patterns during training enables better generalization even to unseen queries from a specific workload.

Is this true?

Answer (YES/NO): NO